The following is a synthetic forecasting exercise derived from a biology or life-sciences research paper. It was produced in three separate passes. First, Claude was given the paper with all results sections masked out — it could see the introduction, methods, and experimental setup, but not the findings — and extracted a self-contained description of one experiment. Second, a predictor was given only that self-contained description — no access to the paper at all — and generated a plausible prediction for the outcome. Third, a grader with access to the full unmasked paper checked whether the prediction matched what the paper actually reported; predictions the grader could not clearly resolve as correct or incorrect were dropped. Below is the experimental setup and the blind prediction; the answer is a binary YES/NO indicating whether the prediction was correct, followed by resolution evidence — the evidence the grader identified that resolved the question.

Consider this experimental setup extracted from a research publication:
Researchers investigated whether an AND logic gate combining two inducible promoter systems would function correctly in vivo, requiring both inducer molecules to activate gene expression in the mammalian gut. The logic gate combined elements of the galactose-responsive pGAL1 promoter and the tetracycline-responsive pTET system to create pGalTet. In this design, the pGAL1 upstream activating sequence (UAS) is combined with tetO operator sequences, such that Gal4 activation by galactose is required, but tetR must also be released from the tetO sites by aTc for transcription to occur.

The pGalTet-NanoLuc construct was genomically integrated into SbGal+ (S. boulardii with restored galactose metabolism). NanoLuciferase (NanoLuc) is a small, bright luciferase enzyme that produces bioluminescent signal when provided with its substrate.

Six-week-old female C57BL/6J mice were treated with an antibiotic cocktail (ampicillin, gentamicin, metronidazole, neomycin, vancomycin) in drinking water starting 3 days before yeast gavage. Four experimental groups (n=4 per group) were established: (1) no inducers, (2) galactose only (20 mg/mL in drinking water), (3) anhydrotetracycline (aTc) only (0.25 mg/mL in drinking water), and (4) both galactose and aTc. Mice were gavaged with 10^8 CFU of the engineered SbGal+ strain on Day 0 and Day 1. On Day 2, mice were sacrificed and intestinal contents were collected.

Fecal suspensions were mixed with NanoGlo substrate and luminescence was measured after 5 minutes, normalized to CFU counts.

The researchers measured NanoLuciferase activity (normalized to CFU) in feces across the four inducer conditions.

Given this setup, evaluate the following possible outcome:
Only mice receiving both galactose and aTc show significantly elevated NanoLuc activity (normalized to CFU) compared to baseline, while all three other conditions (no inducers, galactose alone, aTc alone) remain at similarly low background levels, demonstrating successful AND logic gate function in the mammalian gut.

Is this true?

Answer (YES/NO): NO